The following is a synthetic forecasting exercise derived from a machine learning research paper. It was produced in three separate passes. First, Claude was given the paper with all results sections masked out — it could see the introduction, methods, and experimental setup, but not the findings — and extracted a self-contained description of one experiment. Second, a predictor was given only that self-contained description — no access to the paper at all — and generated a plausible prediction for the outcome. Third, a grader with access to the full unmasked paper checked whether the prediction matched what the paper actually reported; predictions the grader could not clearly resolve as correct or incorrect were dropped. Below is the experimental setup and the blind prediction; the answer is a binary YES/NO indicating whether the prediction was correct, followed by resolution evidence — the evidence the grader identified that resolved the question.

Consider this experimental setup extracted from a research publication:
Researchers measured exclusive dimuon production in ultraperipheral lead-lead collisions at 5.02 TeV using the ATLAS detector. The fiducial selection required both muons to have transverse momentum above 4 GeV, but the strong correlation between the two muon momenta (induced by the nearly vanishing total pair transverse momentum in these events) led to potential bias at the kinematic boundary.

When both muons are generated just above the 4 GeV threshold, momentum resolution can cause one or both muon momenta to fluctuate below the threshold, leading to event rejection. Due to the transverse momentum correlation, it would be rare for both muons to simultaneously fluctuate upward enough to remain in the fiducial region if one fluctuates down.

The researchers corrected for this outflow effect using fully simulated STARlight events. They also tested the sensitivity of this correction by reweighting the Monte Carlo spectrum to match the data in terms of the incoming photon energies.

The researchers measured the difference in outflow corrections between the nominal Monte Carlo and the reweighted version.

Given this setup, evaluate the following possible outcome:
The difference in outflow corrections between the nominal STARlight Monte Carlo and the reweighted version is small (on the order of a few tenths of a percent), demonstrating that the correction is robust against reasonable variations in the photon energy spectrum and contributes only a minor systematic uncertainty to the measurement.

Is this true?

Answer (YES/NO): NO